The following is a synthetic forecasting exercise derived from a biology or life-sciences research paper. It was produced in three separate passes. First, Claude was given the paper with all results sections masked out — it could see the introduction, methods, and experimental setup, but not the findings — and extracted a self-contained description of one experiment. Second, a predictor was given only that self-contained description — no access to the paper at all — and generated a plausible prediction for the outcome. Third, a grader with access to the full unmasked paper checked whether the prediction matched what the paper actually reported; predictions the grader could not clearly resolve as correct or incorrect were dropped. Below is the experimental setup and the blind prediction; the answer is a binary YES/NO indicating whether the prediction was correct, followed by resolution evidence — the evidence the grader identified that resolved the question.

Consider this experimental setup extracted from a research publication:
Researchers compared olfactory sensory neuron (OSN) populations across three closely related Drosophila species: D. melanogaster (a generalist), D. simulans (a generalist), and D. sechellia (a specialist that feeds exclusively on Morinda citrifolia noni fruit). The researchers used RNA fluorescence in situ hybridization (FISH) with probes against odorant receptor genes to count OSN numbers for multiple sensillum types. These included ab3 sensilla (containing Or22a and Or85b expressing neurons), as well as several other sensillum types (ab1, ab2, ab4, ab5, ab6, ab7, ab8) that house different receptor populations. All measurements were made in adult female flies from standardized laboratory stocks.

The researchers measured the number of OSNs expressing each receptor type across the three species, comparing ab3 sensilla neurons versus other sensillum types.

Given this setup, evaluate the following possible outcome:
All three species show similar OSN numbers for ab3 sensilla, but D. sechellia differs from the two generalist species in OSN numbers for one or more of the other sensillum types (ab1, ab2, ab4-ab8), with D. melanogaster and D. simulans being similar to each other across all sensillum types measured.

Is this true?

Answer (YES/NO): NO